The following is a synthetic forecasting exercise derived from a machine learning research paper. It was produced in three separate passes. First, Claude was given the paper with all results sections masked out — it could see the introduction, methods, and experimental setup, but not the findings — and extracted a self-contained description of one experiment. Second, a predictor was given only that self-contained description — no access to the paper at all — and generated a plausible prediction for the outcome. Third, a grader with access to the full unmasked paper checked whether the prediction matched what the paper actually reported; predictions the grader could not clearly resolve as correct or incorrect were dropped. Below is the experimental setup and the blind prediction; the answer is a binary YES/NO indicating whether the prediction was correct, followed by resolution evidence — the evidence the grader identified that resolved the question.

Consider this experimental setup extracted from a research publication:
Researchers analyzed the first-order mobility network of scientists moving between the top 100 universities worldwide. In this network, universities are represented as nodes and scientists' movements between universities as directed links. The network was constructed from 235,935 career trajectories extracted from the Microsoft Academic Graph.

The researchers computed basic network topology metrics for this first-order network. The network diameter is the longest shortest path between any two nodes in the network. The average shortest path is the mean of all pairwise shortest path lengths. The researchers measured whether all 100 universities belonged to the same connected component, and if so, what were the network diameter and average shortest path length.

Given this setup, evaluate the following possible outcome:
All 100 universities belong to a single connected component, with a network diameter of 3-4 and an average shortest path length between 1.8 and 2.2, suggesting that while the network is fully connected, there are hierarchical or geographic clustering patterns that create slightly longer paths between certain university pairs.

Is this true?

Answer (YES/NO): NO